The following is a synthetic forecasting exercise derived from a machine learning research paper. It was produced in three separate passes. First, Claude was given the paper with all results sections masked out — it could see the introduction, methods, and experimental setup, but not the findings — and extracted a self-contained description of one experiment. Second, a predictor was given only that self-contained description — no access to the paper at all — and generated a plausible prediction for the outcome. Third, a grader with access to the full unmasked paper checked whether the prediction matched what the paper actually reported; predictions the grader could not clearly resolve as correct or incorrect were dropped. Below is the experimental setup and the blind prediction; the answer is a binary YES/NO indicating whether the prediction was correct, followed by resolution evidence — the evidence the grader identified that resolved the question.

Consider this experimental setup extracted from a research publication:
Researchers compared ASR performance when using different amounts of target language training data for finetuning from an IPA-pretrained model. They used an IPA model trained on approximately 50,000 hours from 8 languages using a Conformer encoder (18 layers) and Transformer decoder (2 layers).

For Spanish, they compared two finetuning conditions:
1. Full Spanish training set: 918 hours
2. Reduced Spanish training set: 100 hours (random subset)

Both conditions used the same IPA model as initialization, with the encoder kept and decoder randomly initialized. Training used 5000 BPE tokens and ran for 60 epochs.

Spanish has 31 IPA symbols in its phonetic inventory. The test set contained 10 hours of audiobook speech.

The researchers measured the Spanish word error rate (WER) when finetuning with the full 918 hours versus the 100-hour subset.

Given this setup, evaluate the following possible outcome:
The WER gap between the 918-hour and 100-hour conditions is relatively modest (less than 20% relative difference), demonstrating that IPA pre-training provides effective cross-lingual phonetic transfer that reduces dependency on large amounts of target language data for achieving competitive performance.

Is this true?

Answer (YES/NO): NO